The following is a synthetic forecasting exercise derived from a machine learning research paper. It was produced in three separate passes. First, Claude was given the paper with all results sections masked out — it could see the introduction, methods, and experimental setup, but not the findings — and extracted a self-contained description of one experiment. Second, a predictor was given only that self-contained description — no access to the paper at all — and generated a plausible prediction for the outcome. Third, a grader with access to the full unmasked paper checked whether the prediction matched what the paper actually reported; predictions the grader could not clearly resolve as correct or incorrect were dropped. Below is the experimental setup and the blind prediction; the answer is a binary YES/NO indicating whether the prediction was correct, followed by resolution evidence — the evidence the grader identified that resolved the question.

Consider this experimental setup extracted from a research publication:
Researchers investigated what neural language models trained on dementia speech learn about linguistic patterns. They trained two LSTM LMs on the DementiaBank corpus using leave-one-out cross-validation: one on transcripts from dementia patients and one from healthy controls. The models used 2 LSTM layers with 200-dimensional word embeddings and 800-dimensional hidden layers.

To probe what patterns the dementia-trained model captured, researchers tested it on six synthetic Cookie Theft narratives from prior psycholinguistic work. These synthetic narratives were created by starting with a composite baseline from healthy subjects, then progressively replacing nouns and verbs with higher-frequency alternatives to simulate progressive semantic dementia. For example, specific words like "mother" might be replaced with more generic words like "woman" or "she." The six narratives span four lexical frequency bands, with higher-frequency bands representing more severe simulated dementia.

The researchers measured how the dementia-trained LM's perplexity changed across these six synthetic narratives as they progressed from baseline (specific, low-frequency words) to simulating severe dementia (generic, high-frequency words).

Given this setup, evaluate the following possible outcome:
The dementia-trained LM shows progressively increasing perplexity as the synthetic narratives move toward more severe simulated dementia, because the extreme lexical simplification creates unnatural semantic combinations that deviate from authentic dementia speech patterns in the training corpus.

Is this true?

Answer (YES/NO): NO